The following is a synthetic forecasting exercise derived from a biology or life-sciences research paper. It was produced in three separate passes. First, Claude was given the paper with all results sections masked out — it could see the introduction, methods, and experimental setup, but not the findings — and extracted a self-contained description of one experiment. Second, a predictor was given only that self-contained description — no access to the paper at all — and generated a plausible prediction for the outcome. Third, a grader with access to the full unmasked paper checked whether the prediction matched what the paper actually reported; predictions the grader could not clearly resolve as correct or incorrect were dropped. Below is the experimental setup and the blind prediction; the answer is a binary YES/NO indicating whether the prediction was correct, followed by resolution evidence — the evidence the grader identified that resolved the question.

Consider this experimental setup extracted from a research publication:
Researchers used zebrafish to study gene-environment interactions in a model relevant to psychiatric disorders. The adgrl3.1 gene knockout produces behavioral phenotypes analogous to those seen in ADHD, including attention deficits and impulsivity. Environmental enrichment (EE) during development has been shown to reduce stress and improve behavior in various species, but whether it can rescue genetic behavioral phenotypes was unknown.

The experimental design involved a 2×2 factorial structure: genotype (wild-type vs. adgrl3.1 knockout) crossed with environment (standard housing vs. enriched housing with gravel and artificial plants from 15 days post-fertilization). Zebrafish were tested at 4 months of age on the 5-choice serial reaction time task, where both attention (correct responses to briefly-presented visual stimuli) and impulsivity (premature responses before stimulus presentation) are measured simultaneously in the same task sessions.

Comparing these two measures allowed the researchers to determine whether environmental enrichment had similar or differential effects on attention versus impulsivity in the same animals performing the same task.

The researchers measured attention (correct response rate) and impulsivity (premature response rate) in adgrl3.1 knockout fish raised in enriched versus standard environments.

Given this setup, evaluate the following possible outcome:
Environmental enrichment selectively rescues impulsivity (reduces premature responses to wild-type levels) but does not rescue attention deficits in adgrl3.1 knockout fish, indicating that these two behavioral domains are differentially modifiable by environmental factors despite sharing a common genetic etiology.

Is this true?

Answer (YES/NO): NO